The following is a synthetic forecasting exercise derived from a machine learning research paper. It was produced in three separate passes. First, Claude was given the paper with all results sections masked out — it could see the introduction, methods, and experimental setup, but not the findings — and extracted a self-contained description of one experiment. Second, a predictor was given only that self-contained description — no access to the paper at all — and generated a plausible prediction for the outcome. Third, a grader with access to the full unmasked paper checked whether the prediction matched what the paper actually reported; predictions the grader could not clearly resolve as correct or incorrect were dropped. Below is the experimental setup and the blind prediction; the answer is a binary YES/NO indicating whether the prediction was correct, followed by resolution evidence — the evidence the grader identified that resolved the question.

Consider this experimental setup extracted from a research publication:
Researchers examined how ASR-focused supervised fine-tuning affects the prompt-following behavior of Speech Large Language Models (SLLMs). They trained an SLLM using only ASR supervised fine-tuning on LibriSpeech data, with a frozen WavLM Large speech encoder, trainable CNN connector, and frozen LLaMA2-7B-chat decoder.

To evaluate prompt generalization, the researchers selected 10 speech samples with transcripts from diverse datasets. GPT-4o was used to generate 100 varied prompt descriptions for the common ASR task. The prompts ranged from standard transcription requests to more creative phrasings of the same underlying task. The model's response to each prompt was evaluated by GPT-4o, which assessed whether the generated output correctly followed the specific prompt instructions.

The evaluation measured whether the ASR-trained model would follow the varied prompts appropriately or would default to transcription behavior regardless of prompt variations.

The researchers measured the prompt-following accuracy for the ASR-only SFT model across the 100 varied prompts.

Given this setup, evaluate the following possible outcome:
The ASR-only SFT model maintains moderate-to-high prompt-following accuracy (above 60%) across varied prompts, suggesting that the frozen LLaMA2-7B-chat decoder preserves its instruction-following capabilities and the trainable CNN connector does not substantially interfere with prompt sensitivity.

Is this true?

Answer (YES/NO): NO